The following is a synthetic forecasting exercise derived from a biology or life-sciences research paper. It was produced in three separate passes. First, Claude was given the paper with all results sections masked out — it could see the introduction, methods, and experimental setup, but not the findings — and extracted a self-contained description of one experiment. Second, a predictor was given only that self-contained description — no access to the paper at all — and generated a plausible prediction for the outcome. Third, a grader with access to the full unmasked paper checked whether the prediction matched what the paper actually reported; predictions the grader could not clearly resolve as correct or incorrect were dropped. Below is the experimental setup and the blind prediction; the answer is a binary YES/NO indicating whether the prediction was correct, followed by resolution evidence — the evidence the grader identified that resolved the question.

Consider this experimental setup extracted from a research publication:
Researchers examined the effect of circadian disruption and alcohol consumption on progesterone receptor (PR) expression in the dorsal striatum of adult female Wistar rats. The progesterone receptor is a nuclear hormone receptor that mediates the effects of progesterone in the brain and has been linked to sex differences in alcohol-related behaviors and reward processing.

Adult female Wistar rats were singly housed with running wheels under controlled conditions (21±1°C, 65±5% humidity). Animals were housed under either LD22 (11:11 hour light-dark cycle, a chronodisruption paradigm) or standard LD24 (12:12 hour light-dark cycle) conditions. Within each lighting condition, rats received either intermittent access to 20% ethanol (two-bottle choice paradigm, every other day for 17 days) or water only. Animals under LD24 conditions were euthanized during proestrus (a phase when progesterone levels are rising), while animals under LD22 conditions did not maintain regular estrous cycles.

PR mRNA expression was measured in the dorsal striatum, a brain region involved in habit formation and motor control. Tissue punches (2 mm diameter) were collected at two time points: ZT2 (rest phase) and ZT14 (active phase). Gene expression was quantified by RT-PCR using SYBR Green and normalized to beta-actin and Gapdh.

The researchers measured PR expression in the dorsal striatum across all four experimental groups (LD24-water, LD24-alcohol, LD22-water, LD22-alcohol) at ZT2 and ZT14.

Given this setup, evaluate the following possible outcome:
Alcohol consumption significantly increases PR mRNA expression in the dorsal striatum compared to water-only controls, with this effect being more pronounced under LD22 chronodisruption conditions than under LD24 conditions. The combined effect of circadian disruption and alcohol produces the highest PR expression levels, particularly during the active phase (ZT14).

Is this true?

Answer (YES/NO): NO